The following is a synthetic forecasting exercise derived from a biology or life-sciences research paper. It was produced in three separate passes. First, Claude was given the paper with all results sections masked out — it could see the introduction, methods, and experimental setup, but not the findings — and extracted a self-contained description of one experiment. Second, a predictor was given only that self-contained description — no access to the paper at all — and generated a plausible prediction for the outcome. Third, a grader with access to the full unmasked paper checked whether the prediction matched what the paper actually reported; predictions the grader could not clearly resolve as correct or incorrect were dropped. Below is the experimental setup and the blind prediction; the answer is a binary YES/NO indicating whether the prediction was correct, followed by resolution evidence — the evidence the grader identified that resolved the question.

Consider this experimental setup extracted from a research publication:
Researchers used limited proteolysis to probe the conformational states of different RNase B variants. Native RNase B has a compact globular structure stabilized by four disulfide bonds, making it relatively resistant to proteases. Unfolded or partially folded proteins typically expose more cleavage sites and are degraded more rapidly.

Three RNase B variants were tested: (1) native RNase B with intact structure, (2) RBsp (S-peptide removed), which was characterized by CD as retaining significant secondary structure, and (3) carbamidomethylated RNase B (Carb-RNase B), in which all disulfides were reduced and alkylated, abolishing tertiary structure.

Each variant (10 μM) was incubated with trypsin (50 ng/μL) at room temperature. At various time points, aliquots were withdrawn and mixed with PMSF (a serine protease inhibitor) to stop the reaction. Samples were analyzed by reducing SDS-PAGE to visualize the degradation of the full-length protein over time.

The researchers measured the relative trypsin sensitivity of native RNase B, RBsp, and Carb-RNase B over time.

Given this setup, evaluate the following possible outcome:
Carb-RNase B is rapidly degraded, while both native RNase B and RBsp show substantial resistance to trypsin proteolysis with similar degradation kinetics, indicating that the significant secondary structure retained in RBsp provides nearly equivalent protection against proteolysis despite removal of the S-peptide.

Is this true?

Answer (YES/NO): NO